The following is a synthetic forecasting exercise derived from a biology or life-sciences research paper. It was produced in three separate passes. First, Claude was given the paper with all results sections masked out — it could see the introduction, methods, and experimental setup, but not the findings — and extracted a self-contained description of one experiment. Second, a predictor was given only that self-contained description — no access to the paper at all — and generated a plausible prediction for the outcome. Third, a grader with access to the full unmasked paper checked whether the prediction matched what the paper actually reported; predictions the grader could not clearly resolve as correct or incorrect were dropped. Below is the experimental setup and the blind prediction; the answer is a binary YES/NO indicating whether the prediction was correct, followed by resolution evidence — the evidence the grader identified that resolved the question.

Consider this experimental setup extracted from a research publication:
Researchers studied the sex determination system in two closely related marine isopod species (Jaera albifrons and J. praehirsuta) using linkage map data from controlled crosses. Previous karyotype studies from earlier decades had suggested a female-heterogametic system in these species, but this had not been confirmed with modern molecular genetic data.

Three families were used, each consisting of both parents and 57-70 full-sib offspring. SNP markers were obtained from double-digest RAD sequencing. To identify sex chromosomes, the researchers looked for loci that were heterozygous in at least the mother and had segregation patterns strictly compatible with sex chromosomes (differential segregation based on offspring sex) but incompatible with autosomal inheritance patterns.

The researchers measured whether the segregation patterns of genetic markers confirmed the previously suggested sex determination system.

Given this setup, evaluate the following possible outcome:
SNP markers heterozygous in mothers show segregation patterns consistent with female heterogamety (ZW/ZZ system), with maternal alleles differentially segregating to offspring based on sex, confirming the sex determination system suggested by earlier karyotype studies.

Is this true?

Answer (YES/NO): YES